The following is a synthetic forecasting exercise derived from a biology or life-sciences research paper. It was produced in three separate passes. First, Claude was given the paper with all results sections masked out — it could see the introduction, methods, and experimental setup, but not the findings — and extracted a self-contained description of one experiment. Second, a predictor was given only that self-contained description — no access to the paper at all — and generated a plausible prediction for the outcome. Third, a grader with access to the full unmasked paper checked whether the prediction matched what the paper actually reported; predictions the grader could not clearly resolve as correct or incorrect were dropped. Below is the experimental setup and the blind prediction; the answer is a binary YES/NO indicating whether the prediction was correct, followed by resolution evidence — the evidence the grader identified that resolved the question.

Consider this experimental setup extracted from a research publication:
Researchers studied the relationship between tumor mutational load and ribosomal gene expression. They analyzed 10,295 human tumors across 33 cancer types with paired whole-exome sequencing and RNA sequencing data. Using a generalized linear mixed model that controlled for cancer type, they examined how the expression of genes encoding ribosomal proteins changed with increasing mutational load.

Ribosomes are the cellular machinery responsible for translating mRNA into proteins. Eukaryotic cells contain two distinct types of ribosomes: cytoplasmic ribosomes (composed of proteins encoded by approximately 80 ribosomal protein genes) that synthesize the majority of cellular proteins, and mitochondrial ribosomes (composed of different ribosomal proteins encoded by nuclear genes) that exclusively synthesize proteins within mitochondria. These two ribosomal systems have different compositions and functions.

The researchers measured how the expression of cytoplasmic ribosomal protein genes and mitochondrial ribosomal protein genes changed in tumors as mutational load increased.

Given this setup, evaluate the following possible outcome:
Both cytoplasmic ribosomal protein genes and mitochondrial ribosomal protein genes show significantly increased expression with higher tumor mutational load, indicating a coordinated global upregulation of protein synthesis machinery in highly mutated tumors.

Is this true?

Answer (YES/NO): NO